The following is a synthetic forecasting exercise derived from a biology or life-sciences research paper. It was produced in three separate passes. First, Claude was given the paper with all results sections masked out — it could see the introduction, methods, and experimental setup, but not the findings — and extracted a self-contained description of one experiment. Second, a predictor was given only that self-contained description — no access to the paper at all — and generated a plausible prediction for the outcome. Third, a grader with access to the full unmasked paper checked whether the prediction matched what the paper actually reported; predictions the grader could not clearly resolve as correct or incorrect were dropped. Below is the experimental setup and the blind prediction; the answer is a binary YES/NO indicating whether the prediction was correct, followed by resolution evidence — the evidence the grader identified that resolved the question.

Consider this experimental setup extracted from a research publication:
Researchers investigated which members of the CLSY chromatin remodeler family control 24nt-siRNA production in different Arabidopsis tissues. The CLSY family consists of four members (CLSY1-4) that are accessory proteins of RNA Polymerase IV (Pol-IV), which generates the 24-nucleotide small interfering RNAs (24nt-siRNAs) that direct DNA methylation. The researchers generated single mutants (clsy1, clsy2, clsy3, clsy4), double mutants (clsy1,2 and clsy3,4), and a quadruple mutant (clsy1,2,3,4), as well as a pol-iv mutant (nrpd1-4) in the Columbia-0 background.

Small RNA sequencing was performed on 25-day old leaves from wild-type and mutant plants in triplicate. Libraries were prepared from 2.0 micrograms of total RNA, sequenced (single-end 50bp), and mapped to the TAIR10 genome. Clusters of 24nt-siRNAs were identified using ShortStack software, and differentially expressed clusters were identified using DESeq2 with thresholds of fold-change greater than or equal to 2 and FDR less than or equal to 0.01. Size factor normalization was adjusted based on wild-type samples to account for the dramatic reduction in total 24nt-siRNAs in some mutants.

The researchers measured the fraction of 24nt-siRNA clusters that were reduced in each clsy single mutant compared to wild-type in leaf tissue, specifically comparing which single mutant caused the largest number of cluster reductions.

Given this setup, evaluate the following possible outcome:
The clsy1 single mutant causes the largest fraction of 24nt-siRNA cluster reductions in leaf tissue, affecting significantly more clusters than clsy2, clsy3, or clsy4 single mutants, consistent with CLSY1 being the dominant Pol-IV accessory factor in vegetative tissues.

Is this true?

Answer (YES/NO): YES